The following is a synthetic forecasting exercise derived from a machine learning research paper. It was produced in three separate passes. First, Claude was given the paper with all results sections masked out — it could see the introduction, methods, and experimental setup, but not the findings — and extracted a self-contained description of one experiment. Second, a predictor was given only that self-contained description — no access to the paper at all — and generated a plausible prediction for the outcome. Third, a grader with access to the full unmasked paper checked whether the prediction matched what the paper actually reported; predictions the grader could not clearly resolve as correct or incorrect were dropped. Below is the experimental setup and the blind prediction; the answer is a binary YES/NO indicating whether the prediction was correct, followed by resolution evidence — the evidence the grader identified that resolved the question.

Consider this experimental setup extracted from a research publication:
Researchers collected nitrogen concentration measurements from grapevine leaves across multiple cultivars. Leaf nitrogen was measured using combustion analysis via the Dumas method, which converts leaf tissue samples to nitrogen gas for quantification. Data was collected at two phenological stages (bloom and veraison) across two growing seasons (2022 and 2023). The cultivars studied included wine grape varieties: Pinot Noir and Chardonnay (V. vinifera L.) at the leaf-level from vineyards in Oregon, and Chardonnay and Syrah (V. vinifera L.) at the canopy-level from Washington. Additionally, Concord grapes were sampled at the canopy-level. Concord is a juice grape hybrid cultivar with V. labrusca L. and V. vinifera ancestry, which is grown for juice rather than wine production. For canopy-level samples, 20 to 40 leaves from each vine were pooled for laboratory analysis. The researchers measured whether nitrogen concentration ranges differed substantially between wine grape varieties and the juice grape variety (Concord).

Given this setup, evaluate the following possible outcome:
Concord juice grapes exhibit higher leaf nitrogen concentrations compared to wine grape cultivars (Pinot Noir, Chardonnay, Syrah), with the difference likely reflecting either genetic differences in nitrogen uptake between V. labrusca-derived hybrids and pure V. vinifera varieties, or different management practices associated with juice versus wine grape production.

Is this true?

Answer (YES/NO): NO